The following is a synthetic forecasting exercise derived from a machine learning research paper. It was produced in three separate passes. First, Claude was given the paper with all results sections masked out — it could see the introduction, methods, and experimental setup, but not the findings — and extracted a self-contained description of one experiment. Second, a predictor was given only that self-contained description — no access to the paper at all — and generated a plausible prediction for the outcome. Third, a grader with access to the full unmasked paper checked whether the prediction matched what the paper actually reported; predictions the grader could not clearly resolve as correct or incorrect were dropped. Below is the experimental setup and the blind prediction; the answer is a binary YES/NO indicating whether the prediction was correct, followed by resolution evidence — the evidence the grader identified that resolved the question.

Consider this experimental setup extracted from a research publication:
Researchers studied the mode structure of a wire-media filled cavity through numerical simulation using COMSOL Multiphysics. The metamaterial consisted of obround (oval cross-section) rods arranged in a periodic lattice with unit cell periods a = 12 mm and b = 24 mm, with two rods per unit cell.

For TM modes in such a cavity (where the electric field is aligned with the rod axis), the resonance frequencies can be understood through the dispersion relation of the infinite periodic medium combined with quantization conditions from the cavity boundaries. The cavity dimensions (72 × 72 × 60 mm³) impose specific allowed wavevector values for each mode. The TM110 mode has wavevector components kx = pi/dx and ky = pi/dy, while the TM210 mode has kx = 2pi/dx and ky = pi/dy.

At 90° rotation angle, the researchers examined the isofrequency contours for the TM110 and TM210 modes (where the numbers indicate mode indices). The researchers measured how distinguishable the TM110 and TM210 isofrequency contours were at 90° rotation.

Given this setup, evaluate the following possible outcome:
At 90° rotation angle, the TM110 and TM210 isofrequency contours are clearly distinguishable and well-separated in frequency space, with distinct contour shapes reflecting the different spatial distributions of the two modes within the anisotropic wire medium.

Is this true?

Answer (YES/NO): NO